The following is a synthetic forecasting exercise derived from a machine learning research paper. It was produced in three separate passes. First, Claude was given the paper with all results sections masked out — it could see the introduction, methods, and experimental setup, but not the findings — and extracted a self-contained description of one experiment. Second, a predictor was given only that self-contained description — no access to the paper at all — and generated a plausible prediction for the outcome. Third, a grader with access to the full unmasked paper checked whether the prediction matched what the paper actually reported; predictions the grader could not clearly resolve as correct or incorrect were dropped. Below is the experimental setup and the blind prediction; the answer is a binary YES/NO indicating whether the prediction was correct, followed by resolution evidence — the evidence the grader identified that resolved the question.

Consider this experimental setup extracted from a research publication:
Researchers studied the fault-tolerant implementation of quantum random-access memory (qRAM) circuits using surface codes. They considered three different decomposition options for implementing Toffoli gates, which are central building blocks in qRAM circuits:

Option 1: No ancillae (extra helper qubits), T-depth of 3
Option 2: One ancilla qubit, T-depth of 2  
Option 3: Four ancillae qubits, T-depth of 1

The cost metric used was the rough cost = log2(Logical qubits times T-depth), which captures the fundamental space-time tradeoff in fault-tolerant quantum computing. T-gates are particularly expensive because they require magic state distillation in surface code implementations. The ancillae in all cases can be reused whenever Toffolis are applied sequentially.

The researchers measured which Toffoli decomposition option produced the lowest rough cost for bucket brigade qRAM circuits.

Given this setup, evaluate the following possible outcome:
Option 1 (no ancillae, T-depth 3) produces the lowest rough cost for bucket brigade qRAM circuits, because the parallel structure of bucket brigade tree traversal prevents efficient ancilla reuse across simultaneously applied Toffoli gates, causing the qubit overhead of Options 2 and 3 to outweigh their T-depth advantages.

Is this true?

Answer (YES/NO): NO